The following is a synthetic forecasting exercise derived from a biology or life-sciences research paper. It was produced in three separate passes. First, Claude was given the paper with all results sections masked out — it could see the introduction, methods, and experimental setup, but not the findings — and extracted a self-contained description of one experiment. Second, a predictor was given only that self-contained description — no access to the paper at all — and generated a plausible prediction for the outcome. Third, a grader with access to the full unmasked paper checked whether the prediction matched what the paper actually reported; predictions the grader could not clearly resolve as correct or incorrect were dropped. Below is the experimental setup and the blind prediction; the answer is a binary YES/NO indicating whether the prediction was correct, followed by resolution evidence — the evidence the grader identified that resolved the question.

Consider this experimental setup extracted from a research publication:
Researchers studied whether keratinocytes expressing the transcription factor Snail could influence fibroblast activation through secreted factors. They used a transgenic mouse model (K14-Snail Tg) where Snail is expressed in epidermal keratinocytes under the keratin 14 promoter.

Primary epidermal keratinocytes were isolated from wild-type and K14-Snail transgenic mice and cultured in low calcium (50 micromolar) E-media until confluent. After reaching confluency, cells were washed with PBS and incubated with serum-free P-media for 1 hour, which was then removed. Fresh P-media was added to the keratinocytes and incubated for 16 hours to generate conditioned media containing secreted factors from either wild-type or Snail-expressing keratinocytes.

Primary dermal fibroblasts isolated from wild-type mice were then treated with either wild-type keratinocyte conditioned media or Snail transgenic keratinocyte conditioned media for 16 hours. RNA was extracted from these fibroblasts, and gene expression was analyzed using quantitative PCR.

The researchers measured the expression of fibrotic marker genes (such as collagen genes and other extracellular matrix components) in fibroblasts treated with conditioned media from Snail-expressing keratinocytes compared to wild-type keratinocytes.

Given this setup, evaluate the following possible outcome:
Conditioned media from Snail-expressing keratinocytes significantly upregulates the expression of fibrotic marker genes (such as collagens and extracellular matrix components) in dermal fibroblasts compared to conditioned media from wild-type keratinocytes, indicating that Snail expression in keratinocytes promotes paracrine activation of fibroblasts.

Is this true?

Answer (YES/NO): NO